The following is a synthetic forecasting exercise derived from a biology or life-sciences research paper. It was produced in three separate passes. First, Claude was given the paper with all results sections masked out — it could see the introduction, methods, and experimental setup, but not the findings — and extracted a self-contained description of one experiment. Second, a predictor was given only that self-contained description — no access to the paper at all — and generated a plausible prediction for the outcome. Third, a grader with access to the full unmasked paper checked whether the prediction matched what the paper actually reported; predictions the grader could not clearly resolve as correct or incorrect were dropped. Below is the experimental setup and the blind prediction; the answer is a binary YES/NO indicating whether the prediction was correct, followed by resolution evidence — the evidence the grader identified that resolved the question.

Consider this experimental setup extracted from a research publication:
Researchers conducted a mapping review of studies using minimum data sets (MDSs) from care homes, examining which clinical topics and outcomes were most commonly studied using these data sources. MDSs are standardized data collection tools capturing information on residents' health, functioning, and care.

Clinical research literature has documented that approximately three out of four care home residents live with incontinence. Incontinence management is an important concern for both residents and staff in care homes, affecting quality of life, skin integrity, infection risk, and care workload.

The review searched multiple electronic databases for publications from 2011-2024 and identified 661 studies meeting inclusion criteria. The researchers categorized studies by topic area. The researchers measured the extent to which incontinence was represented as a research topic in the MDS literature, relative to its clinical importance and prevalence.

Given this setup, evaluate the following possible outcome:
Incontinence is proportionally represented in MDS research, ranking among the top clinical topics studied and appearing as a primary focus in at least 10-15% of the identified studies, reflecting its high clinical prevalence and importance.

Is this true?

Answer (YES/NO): NO